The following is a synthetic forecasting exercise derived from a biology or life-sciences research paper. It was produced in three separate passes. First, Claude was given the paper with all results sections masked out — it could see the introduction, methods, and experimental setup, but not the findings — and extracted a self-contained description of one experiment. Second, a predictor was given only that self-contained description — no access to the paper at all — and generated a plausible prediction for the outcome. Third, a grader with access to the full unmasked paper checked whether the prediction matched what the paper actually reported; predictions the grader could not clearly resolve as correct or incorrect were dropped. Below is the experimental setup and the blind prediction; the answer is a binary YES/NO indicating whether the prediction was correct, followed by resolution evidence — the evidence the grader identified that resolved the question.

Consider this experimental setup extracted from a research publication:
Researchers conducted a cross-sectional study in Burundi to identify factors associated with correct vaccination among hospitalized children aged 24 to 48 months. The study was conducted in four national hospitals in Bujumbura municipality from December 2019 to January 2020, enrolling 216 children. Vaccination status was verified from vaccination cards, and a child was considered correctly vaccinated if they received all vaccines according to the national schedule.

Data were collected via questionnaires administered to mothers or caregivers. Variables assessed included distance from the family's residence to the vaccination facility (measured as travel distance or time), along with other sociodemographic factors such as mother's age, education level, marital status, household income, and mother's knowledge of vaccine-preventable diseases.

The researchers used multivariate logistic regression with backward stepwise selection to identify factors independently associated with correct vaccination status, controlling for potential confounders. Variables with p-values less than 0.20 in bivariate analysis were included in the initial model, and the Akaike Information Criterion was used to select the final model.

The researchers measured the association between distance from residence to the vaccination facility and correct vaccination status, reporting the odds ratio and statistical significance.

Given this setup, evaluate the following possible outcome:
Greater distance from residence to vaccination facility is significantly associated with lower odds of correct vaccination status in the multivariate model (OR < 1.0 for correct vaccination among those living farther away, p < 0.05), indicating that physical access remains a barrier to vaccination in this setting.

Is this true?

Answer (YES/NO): YES